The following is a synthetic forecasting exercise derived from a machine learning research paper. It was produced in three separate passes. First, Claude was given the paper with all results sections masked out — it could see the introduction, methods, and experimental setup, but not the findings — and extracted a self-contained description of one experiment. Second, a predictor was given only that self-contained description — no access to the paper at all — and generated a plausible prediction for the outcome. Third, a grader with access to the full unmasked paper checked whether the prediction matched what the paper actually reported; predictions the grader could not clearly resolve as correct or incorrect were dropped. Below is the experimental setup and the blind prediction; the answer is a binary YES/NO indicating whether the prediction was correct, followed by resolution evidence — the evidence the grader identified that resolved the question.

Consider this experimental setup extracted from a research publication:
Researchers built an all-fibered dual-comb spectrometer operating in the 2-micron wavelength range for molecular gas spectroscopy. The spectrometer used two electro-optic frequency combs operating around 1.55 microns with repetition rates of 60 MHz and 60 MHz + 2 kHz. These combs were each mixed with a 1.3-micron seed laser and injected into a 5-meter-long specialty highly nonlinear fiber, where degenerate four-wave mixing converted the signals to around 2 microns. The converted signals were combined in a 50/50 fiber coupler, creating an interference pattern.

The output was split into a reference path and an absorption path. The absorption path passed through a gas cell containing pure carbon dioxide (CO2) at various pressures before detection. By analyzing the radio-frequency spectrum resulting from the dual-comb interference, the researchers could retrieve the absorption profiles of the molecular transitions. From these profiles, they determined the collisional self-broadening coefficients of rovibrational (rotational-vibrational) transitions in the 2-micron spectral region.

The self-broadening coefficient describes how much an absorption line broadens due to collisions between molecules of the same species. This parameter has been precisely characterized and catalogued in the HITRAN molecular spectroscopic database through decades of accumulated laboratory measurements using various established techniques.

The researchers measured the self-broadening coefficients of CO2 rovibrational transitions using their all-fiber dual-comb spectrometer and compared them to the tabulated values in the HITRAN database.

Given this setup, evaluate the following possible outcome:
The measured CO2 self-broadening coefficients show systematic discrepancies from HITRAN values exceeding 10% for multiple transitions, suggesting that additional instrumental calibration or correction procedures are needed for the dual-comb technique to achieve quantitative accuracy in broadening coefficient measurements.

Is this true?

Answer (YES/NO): NO